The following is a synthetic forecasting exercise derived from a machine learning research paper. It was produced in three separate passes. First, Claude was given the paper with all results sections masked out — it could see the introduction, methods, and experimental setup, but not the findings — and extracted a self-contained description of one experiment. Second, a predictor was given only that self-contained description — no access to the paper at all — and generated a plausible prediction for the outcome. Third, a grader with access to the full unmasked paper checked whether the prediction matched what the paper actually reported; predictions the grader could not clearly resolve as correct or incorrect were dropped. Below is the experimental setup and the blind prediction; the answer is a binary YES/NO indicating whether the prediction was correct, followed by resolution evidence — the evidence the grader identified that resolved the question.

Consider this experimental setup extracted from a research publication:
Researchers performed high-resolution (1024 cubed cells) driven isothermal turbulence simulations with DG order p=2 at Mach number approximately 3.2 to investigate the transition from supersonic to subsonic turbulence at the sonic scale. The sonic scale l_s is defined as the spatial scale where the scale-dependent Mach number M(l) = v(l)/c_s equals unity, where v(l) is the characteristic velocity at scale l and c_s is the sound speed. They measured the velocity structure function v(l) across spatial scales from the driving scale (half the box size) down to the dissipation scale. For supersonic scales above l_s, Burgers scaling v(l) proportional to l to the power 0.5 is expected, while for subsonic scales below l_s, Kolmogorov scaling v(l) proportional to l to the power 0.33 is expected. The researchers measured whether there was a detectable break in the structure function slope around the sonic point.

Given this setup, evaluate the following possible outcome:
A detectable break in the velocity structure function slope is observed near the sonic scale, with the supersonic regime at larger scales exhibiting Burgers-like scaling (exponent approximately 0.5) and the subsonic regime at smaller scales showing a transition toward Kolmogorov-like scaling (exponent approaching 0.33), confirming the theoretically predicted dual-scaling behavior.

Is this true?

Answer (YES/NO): YES